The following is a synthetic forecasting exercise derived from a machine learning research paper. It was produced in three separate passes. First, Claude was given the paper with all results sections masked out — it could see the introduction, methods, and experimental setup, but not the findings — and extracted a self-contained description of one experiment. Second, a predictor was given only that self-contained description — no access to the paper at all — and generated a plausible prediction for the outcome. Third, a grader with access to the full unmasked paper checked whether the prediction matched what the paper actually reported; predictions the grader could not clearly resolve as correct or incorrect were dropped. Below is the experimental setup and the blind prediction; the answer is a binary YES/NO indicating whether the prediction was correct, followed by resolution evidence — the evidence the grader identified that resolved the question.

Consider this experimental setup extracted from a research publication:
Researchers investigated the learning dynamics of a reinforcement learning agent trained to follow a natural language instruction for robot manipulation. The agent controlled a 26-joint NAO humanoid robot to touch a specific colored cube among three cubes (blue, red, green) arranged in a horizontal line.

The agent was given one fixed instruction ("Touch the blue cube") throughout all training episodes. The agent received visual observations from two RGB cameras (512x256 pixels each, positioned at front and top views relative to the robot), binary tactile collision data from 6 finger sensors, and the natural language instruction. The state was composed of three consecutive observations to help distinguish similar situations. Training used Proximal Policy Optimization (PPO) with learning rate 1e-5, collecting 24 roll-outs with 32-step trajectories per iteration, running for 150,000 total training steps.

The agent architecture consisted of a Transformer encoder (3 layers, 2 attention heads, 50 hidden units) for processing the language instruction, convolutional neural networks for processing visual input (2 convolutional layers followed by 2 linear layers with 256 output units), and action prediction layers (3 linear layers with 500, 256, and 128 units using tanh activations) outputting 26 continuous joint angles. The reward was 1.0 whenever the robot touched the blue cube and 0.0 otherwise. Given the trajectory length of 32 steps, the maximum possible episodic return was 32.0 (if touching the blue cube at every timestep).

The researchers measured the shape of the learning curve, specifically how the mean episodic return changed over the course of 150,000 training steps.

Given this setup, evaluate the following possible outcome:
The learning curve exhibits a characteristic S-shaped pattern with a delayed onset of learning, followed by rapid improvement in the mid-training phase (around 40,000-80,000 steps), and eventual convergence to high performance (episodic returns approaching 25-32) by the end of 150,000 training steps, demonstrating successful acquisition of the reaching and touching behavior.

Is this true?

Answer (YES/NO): NO